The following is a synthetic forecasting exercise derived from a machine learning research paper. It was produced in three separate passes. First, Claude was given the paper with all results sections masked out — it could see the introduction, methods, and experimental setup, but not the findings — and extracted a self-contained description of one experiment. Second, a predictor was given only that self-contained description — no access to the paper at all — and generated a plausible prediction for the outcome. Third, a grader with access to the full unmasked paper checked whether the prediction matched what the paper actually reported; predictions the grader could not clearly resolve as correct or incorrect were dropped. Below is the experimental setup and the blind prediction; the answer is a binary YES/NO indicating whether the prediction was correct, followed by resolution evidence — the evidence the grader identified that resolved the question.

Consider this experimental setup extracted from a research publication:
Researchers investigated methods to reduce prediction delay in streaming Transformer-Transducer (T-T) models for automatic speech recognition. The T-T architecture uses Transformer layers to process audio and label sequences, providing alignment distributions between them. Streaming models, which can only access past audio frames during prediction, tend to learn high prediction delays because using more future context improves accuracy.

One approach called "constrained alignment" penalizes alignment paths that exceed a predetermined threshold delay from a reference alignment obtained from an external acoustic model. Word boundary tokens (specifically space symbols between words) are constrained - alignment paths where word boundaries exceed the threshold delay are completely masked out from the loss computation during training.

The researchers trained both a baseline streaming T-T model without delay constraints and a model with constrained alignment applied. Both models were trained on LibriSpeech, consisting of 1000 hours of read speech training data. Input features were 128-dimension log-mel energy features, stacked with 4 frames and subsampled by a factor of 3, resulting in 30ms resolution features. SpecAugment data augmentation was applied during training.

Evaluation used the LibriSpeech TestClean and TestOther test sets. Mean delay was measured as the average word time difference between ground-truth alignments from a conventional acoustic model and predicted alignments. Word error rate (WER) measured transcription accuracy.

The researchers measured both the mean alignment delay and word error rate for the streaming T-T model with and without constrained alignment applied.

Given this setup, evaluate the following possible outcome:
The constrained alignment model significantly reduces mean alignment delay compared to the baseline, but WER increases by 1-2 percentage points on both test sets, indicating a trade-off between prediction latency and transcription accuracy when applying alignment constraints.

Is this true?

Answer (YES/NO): NO